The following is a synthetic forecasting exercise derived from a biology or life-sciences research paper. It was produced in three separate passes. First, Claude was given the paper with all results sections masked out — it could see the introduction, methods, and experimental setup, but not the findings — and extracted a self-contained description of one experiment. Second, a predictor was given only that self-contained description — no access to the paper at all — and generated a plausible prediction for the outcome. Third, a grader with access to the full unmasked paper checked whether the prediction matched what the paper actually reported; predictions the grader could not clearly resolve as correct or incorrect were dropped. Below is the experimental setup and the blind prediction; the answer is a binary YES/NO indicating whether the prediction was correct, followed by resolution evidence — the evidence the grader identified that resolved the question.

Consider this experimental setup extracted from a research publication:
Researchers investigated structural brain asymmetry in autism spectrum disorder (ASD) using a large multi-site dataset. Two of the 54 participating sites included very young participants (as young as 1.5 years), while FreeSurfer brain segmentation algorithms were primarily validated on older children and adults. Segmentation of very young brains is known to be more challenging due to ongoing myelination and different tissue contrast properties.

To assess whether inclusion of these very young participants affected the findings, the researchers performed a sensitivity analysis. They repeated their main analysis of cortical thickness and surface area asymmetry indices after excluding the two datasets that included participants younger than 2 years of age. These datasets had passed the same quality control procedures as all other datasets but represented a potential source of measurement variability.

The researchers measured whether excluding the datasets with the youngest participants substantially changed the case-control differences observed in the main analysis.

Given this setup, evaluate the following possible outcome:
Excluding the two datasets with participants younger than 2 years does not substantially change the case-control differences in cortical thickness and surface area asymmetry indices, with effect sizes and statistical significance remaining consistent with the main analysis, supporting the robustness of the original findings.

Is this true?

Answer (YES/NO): NO